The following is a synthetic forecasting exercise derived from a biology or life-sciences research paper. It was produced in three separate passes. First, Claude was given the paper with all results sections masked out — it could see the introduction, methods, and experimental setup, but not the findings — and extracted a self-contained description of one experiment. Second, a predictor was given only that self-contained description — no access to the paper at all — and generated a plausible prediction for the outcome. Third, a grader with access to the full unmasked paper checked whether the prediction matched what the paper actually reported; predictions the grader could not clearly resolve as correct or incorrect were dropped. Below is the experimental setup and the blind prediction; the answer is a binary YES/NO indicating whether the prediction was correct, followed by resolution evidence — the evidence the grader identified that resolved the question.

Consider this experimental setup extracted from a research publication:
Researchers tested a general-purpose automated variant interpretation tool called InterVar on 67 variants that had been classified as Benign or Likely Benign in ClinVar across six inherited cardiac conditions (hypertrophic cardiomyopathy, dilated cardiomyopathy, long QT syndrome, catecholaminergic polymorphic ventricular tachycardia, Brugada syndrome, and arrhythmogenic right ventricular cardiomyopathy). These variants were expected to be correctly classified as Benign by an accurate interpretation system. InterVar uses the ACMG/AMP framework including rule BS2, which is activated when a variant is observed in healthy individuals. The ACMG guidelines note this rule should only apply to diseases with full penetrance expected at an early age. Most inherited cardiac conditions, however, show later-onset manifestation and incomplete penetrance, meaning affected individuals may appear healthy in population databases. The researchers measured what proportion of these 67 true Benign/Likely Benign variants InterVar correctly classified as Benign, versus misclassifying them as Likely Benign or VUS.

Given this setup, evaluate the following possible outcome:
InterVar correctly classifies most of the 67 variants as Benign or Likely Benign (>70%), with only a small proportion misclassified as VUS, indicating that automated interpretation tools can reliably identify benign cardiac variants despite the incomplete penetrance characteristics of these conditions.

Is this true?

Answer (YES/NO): NO